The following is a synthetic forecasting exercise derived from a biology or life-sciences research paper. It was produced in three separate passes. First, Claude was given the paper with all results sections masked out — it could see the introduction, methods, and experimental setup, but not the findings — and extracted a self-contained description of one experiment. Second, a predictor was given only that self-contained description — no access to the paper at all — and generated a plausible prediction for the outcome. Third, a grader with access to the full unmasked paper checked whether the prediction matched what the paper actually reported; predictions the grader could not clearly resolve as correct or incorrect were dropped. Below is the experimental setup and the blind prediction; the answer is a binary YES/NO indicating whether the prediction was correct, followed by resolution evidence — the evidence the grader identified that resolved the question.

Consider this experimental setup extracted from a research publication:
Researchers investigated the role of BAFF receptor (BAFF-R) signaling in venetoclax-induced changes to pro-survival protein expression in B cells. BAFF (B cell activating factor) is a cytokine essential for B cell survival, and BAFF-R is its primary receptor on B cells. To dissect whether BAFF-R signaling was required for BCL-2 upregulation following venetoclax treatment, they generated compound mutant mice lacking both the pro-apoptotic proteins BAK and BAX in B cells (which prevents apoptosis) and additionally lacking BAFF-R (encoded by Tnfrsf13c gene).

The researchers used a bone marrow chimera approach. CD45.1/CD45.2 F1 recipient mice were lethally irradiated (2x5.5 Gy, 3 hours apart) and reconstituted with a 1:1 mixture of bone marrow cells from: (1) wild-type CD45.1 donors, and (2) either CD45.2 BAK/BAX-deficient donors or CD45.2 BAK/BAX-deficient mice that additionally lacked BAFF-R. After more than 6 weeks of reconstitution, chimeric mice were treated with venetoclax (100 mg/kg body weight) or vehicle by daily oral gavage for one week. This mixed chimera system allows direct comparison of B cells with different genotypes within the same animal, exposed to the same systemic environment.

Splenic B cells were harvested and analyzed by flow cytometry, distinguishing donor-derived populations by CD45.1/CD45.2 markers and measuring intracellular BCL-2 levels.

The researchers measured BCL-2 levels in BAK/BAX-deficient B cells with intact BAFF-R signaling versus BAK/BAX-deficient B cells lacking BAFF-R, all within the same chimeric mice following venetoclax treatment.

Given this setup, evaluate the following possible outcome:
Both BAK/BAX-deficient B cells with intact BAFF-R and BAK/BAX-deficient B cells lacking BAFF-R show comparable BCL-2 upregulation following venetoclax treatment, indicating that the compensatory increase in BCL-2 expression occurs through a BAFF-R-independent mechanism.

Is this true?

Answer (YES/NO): NO